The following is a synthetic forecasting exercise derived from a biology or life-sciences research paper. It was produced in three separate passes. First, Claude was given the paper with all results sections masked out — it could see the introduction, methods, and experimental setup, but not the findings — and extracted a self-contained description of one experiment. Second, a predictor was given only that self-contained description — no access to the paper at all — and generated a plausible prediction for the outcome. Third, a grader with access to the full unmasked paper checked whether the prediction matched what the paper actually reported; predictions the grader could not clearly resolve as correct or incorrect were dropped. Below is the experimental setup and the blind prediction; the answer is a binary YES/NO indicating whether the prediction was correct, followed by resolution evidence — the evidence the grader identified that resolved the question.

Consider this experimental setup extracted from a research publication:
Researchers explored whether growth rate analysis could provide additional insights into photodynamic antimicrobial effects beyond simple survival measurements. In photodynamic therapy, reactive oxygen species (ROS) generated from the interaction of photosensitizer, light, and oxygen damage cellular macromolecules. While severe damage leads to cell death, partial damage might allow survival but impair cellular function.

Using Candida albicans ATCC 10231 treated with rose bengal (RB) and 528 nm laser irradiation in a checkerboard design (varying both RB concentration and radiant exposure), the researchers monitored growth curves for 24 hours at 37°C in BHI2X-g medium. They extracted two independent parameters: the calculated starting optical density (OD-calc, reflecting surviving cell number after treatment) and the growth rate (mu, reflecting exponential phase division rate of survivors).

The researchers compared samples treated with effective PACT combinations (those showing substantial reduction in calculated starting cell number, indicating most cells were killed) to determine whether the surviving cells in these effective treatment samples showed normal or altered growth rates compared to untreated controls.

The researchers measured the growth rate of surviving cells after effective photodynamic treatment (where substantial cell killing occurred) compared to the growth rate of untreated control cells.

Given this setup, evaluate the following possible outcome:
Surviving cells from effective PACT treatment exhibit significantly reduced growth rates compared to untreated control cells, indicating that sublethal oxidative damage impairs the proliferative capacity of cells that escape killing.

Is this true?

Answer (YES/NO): YES